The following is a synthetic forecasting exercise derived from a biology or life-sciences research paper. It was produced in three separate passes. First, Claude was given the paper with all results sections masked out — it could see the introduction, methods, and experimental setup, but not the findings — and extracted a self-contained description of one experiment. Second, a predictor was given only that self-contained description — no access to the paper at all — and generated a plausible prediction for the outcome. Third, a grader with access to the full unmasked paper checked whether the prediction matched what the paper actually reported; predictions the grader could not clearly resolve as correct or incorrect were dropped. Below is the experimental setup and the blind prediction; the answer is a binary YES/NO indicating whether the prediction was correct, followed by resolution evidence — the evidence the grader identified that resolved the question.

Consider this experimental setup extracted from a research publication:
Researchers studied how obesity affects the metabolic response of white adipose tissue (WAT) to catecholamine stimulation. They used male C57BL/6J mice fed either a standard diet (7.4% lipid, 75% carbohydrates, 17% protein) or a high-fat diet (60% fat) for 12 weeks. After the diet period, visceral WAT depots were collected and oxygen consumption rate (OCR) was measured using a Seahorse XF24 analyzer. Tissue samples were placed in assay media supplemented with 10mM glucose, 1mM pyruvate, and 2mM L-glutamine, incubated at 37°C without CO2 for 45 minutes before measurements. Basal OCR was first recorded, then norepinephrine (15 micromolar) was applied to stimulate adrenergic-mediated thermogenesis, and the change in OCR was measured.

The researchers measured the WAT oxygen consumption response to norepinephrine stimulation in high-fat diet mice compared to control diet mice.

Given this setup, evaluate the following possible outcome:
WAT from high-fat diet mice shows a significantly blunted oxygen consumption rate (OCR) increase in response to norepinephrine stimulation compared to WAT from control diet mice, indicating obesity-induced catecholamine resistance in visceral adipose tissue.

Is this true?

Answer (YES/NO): YES